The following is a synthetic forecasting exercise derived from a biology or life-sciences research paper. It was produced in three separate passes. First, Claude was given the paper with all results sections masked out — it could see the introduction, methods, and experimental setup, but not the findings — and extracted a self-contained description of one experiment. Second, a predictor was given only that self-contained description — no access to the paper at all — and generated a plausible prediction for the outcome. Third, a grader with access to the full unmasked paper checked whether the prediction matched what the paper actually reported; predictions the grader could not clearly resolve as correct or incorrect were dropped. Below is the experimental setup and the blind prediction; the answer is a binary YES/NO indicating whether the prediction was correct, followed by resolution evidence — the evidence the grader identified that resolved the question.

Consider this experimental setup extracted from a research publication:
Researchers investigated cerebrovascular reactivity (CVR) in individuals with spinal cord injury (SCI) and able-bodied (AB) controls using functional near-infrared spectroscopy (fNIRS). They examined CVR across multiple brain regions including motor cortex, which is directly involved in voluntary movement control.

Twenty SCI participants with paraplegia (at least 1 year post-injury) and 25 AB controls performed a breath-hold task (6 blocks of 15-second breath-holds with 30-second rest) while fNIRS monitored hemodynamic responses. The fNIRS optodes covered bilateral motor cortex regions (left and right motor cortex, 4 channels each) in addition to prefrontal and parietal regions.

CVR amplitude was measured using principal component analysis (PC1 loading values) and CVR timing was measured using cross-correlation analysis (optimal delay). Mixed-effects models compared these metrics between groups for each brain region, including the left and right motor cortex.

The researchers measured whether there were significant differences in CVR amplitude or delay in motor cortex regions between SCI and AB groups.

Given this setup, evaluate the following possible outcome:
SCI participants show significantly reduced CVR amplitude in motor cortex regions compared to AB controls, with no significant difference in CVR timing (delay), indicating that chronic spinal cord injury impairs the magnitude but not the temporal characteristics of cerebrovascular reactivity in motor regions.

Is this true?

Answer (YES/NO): NO